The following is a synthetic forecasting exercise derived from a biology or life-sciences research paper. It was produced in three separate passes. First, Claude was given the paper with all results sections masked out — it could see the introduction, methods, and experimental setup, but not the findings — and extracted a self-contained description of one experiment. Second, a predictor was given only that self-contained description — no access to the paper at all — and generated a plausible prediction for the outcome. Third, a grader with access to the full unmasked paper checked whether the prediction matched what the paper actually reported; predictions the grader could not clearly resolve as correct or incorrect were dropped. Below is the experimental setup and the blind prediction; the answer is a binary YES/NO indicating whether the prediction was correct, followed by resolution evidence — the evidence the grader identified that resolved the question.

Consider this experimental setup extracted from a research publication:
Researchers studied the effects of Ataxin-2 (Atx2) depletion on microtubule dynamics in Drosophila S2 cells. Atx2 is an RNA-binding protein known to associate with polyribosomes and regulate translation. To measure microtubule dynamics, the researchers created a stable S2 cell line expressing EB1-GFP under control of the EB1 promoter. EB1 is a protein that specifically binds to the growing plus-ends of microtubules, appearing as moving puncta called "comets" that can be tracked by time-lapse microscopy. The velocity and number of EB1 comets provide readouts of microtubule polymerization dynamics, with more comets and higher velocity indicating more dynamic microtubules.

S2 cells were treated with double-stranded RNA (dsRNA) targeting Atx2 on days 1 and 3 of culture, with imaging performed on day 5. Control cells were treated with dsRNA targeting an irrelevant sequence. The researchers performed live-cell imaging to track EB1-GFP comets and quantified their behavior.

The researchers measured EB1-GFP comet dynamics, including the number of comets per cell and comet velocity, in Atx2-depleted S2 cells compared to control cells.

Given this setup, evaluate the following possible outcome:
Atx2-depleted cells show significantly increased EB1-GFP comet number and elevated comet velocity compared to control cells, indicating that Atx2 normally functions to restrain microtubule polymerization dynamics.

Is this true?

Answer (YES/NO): NO